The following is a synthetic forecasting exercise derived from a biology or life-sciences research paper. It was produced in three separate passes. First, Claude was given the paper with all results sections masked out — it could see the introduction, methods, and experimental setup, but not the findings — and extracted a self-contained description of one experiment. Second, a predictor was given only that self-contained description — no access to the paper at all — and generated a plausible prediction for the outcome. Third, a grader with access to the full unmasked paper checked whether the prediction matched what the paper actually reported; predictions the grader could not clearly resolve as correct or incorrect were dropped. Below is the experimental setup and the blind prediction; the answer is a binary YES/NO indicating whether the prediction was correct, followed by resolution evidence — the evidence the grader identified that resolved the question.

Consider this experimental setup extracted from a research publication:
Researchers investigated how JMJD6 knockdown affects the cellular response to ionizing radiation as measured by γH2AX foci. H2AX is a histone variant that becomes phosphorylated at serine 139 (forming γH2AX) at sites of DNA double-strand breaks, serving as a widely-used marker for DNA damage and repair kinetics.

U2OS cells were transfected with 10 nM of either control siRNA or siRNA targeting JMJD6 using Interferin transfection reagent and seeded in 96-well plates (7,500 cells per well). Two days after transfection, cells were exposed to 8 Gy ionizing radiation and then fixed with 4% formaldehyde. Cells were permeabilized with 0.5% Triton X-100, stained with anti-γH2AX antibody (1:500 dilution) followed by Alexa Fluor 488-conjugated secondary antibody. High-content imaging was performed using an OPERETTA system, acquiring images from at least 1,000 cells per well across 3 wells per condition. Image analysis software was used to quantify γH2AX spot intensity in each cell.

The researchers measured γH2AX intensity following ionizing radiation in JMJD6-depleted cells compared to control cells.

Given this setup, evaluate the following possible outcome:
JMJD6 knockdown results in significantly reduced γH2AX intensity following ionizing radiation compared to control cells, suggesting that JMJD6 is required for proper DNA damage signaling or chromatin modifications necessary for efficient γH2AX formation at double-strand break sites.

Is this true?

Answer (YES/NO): NO